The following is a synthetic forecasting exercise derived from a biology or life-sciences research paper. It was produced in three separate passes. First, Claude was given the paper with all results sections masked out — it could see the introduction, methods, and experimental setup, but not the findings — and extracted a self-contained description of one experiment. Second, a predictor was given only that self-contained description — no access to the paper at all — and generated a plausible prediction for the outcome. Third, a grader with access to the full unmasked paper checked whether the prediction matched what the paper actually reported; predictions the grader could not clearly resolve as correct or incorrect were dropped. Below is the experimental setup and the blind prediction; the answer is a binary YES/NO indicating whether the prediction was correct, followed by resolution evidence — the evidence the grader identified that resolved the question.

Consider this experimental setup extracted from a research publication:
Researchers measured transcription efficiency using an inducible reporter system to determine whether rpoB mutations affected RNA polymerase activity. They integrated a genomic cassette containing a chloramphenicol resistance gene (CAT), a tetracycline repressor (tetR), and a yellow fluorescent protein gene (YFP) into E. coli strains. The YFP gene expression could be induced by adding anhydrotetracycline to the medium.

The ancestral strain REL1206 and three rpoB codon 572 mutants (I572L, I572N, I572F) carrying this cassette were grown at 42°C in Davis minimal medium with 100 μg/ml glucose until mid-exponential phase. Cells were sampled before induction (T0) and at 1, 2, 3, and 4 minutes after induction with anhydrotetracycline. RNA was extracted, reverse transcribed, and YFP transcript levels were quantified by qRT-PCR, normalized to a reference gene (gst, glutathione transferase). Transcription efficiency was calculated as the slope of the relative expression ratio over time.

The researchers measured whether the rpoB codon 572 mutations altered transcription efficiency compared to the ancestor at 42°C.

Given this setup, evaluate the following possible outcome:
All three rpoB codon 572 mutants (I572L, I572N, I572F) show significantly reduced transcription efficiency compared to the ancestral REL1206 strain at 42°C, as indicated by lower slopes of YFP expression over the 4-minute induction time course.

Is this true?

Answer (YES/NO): NO